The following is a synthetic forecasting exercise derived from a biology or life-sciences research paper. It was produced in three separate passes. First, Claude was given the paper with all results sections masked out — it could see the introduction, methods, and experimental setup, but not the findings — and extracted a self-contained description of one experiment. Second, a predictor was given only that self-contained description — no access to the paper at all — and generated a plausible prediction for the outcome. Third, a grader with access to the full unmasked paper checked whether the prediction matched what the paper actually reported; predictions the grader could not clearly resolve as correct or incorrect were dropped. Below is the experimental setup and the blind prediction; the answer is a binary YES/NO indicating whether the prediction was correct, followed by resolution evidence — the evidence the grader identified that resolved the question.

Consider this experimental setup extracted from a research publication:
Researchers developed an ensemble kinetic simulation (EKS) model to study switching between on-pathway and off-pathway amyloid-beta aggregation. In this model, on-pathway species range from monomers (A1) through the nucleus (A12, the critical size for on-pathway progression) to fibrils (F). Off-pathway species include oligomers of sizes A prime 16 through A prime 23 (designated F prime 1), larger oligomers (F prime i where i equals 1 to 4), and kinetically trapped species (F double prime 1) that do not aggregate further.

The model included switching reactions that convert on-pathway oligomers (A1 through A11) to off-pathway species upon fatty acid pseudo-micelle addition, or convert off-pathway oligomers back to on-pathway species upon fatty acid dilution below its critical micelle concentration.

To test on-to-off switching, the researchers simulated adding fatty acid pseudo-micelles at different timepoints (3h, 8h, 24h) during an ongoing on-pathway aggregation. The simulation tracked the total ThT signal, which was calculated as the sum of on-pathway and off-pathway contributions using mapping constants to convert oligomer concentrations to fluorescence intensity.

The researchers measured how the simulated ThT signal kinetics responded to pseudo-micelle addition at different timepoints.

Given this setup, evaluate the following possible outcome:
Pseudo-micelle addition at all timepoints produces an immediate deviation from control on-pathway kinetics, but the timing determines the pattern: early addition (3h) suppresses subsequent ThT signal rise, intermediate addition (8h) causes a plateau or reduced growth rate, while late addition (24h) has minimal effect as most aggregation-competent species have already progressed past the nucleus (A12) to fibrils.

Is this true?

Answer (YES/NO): NO